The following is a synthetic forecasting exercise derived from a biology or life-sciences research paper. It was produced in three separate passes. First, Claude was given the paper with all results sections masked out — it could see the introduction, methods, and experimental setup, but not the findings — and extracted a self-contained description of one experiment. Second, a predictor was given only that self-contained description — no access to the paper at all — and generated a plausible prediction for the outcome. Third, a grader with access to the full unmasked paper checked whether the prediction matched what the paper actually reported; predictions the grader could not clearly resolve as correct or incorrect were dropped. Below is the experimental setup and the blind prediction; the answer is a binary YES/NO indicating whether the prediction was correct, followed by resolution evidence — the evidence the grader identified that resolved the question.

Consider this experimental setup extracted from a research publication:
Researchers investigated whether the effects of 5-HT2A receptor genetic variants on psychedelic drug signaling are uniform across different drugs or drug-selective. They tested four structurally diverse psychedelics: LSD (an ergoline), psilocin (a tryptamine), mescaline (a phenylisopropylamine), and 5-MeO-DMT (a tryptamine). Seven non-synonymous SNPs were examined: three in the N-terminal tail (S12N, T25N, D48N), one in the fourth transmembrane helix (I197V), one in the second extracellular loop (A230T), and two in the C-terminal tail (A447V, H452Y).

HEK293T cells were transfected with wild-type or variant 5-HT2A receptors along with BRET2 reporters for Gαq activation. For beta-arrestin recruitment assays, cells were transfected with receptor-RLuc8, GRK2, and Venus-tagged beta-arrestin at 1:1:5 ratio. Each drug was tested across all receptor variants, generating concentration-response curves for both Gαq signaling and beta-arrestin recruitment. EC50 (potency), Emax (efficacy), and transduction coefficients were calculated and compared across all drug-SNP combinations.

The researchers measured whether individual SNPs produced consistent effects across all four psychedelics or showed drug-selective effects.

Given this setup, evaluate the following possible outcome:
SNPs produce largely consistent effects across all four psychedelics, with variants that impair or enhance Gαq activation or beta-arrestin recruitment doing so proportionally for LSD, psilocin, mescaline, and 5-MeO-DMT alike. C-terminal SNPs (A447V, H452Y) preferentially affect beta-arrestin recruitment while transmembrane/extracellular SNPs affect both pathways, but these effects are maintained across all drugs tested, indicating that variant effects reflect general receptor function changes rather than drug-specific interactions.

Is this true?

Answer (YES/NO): NO